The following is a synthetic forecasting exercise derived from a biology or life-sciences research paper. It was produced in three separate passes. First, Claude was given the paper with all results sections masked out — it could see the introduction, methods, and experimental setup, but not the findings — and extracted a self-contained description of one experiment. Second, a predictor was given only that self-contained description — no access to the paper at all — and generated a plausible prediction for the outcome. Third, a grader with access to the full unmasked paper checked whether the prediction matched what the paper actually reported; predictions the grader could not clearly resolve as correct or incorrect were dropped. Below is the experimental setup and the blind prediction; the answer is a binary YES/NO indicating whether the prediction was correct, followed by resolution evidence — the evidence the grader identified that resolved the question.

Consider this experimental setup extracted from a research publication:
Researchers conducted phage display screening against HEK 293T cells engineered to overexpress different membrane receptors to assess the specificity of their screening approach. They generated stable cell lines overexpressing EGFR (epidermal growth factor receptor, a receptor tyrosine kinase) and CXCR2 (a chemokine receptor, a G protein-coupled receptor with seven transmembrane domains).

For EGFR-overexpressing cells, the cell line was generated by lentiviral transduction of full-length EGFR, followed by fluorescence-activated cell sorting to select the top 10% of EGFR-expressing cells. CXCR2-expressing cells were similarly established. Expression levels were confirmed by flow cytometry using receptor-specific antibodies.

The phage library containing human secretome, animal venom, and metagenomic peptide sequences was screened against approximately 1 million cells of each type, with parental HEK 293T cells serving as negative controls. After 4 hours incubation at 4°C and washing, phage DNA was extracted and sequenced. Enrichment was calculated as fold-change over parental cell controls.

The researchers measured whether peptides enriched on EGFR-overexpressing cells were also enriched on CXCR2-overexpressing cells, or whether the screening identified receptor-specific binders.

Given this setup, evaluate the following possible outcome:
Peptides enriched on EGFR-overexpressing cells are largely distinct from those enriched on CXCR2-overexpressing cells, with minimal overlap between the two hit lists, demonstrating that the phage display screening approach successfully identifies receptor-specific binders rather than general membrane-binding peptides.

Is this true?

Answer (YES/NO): YES